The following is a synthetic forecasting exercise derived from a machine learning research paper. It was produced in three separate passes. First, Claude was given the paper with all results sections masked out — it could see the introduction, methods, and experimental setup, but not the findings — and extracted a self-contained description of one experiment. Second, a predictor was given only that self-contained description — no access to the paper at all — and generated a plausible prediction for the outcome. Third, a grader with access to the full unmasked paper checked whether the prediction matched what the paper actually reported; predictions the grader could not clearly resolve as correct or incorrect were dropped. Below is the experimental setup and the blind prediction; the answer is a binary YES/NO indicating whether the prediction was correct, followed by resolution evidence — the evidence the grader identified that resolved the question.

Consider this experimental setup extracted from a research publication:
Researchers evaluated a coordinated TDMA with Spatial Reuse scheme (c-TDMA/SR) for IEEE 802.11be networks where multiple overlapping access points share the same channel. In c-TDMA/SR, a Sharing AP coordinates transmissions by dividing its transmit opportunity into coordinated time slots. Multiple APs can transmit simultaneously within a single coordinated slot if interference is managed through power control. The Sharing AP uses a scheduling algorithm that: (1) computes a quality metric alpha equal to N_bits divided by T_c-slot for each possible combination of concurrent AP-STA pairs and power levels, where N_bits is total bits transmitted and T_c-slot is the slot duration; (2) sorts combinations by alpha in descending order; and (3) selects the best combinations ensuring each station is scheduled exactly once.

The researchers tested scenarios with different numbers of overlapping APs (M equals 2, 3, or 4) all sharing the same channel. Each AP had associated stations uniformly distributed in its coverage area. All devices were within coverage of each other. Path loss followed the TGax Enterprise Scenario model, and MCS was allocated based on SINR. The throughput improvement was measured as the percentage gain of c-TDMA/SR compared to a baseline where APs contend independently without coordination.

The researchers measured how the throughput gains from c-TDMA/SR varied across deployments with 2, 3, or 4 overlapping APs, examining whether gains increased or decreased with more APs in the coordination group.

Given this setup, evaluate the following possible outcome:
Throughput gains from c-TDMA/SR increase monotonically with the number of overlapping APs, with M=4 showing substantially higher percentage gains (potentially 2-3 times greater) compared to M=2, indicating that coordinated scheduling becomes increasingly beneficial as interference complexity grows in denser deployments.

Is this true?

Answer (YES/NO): YES